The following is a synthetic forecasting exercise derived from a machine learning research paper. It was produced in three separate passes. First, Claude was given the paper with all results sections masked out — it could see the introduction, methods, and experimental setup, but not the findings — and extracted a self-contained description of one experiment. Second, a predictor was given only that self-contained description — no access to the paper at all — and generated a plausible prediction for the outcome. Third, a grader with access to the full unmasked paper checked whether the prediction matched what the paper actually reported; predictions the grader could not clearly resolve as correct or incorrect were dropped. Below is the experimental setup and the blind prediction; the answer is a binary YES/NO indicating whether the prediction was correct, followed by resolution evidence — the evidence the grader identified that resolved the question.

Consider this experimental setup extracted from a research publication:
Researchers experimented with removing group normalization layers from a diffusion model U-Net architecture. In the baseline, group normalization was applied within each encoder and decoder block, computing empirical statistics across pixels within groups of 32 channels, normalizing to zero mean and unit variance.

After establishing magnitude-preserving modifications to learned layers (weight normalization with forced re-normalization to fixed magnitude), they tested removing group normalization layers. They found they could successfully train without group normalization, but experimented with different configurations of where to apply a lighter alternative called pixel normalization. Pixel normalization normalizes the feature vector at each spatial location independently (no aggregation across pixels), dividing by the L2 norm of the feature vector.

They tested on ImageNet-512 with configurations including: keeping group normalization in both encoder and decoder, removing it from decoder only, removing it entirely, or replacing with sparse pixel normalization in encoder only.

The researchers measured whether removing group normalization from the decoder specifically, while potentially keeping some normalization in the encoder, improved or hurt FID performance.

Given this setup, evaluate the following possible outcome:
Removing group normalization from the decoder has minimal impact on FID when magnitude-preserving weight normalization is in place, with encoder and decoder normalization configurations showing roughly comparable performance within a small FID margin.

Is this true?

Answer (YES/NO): NO